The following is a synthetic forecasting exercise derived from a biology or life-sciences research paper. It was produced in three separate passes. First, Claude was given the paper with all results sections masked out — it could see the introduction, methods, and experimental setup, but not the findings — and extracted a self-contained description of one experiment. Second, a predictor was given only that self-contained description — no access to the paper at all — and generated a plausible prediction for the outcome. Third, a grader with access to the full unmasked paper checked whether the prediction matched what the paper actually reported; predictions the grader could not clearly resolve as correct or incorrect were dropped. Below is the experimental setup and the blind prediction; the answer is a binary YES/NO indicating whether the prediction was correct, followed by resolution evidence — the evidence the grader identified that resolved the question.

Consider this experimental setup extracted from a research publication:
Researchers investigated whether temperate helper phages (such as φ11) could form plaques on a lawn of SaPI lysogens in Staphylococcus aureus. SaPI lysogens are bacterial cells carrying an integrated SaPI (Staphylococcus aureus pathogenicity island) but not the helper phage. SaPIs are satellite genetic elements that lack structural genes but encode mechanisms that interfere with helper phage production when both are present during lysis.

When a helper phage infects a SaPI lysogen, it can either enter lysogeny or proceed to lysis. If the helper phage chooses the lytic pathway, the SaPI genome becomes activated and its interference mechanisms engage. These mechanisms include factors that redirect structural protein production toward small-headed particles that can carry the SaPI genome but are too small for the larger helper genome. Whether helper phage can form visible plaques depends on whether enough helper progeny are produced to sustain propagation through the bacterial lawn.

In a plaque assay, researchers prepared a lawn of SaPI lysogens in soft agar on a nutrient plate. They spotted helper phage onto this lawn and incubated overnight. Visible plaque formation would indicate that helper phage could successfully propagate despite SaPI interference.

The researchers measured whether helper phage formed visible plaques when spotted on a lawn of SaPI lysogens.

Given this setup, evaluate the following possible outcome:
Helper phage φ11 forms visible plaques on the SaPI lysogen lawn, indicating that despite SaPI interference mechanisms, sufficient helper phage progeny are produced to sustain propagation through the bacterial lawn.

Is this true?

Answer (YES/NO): NO